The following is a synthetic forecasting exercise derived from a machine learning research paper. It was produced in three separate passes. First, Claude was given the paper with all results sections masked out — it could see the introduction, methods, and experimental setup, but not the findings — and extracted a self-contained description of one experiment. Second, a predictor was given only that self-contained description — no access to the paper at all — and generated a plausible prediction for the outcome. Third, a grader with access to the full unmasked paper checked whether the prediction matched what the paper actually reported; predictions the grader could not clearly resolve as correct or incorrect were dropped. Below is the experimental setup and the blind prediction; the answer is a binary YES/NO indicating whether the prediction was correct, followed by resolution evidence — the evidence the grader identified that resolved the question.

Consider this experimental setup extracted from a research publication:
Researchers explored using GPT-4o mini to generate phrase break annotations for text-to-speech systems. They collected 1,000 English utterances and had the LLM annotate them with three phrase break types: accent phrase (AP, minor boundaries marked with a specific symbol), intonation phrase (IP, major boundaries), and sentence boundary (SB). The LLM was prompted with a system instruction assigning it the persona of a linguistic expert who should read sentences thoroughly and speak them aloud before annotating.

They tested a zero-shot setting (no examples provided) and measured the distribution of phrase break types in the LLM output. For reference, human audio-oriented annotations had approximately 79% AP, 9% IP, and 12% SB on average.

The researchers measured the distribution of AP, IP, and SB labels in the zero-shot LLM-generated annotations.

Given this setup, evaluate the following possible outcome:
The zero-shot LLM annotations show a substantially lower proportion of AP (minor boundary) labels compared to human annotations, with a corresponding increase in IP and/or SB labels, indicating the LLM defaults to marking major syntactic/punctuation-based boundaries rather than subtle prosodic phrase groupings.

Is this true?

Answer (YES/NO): YES